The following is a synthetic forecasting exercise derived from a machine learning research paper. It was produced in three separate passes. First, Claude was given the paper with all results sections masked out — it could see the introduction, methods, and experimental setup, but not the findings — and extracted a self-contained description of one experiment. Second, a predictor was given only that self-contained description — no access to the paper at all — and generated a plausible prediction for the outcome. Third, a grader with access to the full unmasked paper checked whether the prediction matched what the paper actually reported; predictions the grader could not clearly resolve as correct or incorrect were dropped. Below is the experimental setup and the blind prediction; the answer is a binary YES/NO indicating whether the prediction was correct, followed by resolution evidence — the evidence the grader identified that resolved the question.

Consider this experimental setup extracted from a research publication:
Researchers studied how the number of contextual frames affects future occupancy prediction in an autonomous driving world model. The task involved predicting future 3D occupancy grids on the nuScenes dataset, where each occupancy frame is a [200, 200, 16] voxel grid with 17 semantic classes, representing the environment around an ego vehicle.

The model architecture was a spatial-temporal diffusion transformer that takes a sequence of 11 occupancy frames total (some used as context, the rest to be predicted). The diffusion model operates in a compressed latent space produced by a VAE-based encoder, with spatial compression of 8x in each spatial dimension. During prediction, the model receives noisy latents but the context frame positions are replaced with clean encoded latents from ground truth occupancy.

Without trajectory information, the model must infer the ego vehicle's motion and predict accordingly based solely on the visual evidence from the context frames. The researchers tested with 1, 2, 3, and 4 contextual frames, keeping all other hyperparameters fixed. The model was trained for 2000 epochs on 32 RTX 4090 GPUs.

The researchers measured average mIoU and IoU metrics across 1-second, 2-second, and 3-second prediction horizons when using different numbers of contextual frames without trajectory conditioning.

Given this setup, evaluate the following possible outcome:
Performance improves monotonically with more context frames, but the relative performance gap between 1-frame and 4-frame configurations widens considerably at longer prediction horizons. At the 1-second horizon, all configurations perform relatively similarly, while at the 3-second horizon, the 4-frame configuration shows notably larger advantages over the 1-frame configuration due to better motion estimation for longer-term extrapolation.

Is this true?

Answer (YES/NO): NO